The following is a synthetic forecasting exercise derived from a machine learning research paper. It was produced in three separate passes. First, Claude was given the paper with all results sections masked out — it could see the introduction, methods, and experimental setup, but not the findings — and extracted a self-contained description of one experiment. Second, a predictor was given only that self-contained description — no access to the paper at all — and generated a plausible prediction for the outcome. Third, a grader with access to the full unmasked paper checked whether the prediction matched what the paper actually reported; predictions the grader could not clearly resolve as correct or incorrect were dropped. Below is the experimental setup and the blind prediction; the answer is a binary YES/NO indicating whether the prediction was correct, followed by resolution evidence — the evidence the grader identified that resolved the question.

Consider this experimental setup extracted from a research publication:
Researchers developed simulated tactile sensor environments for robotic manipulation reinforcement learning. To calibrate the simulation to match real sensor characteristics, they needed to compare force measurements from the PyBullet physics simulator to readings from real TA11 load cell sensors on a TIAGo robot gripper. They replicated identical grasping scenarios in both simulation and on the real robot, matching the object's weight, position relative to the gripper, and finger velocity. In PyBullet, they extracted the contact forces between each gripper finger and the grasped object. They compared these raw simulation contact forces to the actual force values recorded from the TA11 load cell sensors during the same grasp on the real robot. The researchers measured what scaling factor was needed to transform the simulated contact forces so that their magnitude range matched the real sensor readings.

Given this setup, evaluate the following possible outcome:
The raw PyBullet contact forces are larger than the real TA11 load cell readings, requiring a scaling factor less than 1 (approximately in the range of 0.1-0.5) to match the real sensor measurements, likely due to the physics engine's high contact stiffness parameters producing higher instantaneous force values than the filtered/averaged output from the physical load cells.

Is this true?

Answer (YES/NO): NO